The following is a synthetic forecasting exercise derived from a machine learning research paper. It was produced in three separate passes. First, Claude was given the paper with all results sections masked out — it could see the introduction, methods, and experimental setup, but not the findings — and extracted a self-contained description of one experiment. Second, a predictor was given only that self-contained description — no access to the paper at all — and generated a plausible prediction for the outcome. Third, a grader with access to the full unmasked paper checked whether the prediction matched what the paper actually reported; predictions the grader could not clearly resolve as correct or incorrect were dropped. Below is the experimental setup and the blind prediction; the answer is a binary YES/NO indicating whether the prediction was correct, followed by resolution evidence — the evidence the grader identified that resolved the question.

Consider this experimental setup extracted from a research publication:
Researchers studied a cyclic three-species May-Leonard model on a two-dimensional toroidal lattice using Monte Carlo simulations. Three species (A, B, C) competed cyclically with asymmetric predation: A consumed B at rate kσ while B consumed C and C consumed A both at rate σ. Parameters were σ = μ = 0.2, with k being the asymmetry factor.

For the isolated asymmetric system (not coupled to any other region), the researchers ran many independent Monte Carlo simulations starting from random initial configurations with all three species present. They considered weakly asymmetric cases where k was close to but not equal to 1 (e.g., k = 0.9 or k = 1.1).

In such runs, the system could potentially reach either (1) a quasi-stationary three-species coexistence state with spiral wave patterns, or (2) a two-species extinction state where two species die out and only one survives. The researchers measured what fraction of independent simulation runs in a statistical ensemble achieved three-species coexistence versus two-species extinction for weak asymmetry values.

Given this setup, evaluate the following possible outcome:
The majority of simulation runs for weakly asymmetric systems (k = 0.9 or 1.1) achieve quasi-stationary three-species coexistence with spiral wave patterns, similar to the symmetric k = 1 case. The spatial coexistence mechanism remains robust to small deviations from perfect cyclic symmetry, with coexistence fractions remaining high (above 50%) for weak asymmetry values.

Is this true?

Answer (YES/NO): NO